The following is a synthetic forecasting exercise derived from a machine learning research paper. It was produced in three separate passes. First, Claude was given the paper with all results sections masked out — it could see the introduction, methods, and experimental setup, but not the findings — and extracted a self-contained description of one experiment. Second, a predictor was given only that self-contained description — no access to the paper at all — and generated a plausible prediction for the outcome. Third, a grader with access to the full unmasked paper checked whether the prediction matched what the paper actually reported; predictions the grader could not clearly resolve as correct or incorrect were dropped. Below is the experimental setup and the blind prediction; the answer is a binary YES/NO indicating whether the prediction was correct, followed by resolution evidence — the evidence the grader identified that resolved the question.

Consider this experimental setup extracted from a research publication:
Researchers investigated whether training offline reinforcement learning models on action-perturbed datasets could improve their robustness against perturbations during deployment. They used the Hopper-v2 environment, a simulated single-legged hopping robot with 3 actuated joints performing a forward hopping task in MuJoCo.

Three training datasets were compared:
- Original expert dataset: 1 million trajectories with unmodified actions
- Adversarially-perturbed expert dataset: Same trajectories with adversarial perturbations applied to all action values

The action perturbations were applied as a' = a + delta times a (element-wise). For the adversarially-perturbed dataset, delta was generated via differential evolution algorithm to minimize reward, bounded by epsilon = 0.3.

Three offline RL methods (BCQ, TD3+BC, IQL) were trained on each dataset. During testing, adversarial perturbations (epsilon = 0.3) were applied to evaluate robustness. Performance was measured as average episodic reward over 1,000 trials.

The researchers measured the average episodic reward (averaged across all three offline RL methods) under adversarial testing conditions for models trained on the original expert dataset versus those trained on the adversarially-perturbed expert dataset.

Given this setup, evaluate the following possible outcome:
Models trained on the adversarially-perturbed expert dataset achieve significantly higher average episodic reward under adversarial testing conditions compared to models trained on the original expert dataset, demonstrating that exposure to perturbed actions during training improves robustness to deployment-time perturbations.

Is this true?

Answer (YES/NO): NO